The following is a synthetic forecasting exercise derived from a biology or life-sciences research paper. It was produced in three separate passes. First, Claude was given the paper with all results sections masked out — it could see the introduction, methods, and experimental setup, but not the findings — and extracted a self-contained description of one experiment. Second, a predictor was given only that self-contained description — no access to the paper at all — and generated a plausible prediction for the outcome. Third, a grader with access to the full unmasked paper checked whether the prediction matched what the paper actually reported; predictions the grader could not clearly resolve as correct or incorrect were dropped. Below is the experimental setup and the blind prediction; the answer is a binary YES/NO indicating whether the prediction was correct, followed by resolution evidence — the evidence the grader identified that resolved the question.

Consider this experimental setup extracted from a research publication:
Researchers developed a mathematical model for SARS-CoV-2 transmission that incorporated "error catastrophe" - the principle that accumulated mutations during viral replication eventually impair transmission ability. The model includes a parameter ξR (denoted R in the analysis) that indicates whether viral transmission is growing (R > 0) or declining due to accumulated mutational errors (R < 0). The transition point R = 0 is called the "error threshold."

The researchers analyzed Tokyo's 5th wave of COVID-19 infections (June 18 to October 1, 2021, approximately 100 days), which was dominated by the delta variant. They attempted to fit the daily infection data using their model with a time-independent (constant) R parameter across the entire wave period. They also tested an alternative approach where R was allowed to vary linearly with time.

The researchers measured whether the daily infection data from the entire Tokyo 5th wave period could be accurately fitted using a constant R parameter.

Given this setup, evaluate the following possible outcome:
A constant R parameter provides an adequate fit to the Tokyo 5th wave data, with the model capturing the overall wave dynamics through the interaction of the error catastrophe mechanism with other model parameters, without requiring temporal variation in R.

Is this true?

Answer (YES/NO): NO